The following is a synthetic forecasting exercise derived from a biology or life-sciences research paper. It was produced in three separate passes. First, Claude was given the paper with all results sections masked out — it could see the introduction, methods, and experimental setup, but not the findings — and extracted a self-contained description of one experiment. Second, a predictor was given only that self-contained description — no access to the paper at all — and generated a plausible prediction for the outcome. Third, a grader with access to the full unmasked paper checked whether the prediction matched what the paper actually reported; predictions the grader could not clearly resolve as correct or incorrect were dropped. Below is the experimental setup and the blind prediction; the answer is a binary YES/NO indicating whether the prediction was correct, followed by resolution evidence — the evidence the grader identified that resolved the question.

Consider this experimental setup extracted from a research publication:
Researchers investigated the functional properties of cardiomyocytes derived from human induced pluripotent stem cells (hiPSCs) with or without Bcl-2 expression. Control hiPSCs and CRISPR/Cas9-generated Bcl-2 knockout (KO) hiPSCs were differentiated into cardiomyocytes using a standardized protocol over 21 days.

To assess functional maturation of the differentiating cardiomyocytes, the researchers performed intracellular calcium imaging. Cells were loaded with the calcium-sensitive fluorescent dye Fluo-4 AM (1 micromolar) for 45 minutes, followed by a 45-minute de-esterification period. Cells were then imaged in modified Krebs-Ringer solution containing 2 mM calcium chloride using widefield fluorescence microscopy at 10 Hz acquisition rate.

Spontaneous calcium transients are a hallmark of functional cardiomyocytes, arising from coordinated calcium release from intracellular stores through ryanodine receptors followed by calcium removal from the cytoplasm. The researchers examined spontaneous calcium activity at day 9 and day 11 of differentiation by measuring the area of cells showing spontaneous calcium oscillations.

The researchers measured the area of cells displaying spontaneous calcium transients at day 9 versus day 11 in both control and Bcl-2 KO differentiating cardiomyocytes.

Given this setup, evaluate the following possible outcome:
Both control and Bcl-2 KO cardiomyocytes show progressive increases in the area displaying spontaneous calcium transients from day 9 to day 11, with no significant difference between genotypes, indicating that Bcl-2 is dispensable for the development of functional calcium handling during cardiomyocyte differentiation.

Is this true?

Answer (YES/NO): NO